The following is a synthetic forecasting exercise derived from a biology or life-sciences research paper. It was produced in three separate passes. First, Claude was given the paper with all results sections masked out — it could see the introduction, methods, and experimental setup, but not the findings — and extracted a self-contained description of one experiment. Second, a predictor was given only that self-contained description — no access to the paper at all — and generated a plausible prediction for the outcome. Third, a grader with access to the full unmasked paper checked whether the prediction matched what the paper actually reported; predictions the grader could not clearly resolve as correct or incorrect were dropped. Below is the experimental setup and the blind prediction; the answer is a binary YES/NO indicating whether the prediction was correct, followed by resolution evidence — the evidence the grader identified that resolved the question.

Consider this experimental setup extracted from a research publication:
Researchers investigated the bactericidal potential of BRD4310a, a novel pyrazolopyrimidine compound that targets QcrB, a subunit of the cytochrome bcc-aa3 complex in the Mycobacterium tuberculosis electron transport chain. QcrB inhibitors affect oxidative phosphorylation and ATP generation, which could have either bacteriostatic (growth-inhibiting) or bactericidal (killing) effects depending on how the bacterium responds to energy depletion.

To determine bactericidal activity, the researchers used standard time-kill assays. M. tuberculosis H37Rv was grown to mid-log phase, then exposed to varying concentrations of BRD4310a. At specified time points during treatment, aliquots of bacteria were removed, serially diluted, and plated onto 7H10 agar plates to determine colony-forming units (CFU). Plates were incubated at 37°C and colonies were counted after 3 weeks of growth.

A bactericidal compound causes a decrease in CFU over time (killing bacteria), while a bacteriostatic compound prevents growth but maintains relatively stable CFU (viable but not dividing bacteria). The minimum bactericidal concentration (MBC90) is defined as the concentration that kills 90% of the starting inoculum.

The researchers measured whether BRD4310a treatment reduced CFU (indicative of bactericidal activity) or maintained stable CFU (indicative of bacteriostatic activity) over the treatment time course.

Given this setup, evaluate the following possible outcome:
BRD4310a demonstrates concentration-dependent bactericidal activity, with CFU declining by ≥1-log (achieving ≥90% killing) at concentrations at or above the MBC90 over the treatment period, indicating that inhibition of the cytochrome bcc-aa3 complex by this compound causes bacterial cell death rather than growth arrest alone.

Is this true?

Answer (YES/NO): NO